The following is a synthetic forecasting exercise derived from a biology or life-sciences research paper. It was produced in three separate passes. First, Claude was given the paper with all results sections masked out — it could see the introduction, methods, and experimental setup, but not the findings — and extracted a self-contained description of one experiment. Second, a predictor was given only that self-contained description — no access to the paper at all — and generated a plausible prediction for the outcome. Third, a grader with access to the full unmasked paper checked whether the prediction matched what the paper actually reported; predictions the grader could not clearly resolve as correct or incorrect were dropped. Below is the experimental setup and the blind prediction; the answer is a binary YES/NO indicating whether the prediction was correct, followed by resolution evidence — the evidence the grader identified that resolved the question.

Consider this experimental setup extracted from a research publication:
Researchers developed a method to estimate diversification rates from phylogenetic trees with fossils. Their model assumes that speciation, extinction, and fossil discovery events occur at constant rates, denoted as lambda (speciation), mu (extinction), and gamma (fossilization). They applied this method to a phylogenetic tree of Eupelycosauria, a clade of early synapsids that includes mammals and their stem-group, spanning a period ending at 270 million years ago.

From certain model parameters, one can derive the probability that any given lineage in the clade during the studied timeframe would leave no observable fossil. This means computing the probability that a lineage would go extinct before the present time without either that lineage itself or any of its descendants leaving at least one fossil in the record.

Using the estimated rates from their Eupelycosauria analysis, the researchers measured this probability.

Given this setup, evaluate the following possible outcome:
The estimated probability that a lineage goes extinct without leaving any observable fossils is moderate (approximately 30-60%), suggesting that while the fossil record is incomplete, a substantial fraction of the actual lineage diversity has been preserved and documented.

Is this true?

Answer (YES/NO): YES